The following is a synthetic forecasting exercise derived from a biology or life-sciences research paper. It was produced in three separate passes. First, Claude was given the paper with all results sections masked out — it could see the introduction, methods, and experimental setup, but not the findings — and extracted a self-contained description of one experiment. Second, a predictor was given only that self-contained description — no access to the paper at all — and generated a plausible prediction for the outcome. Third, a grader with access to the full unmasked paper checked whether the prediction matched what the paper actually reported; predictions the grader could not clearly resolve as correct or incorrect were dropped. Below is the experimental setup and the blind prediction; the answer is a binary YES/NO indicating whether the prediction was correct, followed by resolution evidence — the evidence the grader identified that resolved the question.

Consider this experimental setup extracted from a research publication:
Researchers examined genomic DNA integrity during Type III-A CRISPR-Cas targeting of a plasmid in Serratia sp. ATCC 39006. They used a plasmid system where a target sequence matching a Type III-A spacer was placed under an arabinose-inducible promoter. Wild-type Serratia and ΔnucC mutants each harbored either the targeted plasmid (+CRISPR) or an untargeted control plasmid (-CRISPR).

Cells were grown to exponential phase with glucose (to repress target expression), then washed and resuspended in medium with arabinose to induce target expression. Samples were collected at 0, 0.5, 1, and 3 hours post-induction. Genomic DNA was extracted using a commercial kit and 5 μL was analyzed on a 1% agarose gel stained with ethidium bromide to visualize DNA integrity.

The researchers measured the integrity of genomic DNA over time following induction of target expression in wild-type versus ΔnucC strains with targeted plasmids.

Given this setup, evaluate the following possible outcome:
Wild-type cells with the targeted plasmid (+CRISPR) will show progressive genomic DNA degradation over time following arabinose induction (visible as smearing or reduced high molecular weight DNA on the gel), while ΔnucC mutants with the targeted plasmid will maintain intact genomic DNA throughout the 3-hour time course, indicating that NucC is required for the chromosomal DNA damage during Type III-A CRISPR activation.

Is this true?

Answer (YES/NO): YES